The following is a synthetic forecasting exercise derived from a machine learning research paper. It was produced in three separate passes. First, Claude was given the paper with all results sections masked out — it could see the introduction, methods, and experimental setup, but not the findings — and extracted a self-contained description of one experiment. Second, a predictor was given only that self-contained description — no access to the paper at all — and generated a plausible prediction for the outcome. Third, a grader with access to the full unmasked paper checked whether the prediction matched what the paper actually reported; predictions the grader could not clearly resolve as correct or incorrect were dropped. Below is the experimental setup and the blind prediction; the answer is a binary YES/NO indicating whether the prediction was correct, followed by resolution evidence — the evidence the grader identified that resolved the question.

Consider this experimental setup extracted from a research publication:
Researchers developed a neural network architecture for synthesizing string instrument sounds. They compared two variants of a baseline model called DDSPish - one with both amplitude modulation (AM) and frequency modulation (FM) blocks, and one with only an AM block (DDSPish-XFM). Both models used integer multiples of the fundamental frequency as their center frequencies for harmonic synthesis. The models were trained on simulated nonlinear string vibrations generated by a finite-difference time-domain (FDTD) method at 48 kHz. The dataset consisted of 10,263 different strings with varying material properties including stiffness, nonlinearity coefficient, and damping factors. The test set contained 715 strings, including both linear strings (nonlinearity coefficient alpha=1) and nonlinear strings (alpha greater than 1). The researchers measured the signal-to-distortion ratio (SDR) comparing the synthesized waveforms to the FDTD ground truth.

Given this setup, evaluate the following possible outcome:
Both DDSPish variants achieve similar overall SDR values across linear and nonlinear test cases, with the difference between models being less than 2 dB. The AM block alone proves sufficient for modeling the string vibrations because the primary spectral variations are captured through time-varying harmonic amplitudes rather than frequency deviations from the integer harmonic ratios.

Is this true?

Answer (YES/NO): YES